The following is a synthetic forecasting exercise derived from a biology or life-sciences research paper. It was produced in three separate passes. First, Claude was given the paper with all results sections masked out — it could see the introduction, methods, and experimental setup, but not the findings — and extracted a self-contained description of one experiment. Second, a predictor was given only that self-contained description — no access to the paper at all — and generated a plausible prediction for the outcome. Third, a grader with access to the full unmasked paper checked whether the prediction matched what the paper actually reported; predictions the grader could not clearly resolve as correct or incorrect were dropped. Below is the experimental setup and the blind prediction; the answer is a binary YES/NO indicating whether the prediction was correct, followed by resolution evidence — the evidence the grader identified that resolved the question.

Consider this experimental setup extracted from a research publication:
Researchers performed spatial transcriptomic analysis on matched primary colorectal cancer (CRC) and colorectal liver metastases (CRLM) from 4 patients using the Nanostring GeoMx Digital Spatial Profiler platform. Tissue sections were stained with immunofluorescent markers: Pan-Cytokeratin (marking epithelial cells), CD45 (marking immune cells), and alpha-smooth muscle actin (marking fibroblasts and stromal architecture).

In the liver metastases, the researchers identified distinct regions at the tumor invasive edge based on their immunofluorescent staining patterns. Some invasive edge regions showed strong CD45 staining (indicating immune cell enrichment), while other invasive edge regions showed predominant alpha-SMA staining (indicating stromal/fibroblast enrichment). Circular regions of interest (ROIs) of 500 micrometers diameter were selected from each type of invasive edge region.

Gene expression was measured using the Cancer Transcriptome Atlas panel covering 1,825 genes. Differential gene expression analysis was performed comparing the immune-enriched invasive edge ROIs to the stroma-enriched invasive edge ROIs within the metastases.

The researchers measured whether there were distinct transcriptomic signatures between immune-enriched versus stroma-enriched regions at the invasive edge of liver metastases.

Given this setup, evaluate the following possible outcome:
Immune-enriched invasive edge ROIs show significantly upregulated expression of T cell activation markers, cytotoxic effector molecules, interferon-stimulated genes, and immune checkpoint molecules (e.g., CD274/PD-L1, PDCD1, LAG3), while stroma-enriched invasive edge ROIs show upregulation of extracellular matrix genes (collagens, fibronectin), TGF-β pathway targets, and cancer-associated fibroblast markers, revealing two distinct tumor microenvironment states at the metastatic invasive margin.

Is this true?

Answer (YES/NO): NO